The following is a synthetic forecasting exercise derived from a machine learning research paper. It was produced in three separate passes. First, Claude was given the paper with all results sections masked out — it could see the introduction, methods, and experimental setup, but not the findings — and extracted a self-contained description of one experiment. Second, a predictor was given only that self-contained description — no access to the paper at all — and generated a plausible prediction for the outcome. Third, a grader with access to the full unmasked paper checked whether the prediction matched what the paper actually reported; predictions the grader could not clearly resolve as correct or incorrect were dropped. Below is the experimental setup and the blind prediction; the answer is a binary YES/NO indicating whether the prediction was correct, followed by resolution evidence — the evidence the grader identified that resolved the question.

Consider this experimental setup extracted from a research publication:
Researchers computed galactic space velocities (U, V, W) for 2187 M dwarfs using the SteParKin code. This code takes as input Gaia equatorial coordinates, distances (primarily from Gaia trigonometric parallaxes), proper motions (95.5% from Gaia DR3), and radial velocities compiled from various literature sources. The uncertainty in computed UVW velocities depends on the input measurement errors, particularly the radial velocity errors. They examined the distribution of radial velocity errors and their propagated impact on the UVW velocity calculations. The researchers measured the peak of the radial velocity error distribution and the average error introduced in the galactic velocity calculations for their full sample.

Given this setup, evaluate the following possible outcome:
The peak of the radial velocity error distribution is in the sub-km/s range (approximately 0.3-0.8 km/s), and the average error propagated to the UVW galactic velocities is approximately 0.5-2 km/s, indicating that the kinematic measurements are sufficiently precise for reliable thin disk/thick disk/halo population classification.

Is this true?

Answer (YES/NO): NO